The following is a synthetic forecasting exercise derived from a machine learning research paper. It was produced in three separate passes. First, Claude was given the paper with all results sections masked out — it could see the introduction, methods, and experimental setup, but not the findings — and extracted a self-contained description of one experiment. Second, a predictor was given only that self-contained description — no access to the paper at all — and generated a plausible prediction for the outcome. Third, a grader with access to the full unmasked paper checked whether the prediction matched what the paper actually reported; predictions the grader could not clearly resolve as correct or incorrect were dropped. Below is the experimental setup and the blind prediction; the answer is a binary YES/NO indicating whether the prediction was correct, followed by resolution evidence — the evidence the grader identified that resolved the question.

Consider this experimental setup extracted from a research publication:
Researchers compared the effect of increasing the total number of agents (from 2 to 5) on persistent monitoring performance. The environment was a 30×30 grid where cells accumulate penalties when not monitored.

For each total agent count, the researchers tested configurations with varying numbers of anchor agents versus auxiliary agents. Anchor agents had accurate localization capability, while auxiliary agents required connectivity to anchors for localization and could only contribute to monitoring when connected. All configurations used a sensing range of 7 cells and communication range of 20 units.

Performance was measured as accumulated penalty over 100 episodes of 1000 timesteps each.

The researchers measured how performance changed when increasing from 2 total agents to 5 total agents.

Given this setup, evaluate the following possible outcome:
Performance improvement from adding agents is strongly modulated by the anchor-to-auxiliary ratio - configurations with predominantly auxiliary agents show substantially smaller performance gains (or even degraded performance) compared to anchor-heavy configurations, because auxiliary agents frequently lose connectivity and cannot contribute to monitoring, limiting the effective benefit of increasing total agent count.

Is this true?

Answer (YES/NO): NO